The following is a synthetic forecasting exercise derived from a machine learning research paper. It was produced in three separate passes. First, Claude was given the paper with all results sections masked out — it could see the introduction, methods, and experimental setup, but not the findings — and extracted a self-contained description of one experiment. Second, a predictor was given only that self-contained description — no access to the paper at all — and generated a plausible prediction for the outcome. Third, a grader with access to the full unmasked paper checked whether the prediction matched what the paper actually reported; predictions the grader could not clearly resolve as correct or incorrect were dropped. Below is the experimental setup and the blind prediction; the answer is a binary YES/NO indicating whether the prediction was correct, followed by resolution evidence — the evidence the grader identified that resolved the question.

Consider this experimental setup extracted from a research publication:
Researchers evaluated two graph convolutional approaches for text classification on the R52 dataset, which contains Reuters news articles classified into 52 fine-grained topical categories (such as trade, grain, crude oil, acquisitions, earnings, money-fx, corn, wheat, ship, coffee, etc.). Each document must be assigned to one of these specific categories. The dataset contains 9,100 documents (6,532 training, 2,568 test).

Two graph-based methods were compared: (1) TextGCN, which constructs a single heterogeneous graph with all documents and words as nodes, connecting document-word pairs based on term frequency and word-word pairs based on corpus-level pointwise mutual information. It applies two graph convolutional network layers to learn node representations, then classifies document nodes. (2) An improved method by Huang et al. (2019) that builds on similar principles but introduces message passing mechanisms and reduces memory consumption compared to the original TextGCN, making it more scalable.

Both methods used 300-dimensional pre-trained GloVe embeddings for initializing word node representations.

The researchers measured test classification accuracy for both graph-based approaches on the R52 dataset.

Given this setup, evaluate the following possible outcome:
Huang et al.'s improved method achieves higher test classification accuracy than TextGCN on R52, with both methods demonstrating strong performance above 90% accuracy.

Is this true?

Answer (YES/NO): YES